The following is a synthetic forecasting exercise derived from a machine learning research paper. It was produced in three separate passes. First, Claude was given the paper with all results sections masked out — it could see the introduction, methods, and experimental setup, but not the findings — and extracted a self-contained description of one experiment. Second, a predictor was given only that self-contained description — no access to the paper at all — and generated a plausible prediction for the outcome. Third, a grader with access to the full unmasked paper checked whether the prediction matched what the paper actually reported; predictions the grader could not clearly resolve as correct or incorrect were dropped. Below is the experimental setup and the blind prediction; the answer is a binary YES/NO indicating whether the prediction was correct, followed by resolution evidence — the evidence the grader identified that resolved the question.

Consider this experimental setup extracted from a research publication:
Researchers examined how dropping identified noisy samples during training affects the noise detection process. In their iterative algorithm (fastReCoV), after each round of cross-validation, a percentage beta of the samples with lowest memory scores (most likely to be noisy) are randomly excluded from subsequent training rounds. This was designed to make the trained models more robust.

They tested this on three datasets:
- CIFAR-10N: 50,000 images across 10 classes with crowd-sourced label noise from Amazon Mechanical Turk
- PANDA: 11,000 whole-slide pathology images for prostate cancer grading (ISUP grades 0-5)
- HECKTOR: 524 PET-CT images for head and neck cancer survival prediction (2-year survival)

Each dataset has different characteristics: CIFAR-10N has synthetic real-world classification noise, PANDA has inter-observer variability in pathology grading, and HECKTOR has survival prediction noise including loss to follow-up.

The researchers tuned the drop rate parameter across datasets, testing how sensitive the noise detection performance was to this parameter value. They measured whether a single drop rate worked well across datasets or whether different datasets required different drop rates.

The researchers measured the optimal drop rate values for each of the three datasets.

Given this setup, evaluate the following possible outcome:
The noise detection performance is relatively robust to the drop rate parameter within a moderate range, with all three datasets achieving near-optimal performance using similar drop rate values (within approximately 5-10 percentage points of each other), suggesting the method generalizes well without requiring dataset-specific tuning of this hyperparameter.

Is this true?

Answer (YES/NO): NO